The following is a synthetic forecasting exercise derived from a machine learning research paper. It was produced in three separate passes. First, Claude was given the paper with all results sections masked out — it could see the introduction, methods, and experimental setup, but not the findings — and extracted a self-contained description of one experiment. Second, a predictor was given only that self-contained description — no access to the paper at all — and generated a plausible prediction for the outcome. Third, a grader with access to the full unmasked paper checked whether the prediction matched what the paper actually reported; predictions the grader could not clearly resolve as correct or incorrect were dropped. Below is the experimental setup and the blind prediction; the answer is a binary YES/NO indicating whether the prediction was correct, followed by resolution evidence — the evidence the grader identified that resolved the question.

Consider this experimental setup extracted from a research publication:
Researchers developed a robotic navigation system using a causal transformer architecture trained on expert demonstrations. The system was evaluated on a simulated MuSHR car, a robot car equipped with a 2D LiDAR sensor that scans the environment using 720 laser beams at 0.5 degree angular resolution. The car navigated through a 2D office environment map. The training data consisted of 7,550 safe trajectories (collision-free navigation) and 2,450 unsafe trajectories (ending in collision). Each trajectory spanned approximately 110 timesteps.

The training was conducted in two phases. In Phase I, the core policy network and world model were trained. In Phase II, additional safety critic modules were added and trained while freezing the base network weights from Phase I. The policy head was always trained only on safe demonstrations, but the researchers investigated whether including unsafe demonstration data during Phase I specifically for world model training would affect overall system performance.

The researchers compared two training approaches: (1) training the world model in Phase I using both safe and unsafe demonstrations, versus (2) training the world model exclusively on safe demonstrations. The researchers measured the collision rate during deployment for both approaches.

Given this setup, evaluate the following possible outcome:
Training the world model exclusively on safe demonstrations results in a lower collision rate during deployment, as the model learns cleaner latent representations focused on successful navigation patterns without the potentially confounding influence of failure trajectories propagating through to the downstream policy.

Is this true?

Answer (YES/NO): NO